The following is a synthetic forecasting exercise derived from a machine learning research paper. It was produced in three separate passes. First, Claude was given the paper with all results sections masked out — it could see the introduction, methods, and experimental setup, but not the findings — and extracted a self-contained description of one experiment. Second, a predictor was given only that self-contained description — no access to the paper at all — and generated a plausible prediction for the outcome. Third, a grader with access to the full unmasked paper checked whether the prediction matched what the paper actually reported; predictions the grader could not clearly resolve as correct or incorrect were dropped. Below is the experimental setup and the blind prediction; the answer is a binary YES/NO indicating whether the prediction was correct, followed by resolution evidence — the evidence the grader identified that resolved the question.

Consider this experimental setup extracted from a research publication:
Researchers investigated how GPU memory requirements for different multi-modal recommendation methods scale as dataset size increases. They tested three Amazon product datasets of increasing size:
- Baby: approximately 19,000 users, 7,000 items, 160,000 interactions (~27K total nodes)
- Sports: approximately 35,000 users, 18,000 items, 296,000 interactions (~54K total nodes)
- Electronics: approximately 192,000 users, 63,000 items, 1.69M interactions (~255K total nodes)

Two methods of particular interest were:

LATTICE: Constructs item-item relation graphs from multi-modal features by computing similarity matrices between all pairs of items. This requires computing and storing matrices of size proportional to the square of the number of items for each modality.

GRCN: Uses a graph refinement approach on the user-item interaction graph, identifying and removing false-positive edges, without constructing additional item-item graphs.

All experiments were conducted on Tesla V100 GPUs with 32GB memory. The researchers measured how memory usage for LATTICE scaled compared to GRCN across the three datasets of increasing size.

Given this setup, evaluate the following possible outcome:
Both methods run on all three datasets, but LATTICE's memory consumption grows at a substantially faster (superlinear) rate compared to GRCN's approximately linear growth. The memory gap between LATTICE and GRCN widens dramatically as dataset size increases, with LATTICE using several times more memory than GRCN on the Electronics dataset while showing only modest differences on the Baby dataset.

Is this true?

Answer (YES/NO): NO